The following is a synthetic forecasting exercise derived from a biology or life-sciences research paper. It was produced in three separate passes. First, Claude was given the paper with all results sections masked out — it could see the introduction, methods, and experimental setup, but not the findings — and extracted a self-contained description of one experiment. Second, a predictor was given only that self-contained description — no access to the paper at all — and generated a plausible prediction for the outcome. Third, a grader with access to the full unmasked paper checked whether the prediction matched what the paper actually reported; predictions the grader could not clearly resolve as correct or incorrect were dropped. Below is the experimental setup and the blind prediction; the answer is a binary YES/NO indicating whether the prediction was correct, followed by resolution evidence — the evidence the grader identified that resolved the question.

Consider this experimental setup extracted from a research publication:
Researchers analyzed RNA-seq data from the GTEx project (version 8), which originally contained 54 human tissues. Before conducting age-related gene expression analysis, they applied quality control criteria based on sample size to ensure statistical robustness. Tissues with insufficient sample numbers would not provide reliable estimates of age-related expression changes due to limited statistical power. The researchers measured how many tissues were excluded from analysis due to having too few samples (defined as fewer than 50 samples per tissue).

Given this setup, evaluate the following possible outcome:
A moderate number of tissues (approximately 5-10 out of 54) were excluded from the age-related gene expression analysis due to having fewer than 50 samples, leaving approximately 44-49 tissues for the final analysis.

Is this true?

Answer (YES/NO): YES